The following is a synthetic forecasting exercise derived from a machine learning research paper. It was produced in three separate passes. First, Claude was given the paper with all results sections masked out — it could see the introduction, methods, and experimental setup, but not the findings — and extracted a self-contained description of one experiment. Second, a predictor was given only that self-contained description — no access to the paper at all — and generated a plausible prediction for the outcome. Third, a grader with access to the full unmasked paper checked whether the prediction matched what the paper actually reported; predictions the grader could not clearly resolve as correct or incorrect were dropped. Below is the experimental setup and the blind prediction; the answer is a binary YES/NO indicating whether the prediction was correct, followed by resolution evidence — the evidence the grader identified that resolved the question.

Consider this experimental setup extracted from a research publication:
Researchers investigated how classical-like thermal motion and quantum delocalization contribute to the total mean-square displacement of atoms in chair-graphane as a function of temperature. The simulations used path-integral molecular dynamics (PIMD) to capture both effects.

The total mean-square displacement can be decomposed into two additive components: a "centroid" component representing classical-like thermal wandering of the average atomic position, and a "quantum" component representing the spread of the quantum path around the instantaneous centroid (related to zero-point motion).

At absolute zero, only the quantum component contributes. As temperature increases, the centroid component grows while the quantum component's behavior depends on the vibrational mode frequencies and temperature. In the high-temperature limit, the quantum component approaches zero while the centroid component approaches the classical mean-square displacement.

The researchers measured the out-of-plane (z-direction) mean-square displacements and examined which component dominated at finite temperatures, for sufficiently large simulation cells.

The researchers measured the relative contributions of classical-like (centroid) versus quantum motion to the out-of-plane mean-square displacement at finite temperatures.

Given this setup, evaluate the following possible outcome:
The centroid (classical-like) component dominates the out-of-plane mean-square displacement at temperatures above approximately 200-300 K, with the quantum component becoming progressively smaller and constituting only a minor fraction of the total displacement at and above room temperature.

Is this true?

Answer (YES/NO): NO